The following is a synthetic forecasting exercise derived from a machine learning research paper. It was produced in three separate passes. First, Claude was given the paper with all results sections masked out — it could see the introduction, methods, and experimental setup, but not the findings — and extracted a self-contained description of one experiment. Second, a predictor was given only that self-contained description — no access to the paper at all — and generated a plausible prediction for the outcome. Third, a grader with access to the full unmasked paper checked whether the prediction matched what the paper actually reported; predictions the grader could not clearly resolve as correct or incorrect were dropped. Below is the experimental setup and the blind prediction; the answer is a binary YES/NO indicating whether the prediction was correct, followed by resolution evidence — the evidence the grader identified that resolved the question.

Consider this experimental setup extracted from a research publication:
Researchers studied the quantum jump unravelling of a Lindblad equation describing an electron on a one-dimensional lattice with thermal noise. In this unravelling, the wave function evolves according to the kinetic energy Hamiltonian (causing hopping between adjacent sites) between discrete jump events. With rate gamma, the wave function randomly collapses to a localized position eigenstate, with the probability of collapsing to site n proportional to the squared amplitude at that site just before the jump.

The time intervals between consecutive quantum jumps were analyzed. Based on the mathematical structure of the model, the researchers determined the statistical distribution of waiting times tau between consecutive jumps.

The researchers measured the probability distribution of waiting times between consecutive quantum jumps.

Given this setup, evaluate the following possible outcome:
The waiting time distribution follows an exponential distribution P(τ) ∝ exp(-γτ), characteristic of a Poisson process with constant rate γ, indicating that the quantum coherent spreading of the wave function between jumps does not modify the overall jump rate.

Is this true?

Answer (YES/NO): YES